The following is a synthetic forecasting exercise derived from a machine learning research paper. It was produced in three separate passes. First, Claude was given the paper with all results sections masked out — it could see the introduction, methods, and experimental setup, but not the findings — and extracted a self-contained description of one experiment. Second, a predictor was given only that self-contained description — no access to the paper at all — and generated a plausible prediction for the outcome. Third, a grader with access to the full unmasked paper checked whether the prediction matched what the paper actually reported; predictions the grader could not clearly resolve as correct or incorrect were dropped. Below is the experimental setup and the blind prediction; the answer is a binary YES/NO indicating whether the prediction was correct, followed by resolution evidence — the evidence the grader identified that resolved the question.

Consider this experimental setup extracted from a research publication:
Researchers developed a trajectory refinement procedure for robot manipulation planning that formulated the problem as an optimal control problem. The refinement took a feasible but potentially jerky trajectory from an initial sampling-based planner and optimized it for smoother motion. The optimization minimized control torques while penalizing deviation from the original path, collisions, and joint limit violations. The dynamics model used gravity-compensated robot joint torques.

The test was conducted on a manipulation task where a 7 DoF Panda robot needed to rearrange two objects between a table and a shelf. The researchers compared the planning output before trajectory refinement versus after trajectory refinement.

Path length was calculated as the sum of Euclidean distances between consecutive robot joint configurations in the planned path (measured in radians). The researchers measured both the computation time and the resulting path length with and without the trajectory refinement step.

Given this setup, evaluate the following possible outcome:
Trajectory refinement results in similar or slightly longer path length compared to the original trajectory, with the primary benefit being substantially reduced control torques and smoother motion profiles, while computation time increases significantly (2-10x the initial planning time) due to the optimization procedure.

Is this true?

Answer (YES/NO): NO